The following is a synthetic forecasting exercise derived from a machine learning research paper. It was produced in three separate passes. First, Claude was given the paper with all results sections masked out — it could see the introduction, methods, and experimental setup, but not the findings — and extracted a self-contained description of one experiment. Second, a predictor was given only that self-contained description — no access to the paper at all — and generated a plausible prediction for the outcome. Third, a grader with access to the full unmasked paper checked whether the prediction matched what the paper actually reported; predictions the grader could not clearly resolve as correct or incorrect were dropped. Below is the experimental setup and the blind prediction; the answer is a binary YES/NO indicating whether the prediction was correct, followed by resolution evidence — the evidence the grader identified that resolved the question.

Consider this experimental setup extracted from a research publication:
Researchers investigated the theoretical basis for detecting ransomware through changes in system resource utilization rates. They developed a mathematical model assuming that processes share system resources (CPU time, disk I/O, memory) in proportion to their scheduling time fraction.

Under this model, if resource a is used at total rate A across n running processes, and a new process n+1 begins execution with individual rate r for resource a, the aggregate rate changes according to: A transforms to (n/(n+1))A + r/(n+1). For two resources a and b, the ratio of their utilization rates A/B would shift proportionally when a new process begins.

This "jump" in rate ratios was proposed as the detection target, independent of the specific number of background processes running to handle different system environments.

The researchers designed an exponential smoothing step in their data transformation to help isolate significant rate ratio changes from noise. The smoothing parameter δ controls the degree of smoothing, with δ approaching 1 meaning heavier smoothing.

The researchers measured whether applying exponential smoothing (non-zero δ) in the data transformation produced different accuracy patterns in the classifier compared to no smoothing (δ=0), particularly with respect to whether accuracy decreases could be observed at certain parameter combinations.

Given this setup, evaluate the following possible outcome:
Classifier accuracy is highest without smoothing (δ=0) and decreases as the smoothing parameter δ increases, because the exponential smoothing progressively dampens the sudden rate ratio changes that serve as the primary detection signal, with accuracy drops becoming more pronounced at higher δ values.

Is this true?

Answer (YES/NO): NO